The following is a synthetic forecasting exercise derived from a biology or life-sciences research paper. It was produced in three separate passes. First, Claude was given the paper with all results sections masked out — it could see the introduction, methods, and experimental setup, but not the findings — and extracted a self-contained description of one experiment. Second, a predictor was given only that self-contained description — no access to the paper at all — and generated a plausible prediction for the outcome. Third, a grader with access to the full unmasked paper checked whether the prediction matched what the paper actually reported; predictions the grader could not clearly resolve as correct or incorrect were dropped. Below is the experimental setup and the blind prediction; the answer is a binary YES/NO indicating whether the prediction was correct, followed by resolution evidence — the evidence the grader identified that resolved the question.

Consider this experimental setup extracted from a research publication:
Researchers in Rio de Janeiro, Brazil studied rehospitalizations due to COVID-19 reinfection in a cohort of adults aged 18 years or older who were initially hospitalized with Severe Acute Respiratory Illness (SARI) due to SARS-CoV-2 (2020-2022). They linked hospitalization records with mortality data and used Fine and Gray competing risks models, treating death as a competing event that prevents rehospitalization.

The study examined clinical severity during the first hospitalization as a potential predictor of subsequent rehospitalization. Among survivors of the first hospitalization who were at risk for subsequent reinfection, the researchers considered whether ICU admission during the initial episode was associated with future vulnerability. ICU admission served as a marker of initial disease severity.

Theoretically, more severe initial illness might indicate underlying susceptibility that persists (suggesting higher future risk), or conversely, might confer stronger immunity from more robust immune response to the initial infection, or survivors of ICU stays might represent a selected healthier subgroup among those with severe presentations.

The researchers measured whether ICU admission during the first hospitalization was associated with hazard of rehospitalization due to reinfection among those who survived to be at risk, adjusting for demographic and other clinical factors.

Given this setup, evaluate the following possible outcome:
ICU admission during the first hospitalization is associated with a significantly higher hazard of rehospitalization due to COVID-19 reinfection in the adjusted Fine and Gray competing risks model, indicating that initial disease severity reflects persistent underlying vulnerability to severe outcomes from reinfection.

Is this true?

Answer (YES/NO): YES